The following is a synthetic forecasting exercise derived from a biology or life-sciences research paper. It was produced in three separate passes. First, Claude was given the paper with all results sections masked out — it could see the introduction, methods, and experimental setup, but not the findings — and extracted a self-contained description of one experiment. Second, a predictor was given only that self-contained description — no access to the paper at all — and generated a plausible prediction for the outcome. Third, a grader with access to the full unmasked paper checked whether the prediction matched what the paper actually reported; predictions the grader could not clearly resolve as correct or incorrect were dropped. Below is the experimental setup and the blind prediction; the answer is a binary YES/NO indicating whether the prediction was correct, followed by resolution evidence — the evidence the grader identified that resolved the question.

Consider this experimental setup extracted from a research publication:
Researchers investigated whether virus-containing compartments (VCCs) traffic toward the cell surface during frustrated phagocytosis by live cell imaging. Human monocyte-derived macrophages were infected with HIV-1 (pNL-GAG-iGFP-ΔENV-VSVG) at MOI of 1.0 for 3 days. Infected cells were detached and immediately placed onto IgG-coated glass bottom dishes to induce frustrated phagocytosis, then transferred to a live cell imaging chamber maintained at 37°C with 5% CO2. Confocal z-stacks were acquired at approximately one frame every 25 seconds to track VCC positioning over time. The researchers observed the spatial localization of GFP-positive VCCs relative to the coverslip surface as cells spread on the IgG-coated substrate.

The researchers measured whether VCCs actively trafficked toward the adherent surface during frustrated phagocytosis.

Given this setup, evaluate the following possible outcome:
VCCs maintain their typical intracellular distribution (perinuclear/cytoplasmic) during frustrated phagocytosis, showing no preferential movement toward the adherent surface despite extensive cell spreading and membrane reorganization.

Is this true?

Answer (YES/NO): NO